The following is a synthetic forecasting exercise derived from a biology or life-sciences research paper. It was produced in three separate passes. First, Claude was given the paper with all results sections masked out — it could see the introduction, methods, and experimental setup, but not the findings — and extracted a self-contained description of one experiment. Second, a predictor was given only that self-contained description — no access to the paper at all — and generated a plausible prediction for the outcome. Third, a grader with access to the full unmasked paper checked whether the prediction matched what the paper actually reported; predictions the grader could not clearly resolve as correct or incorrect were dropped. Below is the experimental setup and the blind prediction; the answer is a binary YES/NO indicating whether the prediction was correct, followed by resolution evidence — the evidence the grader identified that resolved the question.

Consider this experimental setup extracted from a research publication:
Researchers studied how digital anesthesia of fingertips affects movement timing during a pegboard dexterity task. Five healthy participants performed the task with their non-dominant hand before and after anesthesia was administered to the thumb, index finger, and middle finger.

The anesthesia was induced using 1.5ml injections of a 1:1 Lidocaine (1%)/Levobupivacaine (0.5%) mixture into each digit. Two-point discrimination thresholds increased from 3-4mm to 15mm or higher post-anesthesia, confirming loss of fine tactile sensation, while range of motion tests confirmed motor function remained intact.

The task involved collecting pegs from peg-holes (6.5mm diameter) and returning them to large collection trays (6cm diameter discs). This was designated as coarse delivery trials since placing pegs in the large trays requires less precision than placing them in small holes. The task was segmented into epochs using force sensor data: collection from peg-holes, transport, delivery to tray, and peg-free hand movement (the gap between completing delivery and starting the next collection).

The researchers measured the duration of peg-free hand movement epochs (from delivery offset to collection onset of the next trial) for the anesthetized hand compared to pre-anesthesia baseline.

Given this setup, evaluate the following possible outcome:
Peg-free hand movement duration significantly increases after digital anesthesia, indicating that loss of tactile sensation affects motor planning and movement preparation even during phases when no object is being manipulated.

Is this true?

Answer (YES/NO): NO